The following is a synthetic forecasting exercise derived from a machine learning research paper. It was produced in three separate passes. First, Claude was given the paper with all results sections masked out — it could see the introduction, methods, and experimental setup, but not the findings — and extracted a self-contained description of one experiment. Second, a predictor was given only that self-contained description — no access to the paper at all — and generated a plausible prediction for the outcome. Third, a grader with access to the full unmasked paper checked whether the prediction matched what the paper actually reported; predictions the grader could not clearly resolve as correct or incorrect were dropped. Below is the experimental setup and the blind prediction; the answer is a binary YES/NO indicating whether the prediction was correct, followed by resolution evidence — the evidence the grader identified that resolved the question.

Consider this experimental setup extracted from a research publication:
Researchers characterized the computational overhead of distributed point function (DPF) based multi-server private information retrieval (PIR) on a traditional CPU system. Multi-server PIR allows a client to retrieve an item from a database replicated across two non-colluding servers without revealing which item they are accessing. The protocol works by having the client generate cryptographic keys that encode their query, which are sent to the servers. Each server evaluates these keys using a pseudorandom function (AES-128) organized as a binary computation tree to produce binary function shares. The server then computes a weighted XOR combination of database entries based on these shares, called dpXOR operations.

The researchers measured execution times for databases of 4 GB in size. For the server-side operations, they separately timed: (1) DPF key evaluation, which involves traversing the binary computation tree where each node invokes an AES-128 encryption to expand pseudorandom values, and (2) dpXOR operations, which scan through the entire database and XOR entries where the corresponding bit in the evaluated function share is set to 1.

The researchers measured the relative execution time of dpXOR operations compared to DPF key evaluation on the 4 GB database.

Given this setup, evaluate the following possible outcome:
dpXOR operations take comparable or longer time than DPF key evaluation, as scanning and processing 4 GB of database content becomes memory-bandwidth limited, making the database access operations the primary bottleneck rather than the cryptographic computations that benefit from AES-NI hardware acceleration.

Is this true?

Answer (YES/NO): YES